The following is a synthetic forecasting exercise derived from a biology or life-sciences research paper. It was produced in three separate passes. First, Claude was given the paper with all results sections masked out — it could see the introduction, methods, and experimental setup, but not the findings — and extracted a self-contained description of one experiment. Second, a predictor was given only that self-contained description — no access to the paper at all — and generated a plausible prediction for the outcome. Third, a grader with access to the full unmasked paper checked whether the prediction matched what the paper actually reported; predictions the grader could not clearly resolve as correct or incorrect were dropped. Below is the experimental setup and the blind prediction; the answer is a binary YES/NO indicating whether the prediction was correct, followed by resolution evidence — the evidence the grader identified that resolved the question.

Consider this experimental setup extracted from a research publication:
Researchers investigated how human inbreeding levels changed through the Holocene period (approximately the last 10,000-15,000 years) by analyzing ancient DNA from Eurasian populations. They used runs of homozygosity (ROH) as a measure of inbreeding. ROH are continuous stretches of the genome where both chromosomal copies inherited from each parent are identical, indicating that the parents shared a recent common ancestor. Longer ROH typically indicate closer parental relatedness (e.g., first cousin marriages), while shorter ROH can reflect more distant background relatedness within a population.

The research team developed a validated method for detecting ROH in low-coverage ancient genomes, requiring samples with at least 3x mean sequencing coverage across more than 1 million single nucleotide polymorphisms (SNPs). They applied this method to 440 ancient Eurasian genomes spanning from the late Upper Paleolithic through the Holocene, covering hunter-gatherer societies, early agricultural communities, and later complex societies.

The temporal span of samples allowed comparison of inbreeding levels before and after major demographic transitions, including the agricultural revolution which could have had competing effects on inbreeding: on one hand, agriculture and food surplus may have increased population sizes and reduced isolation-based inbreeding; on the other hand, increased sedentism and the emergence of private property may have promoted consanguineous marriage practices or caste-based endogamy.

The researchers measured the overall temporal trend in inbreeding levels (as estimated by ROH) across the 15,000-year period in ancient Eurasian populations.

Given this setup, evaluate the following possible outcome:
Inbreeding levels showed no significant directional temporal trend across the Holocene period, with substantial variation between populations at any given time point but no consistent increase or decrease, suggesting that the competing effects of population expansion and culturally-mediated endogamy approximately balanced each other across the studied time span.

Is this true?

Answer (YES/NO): NO